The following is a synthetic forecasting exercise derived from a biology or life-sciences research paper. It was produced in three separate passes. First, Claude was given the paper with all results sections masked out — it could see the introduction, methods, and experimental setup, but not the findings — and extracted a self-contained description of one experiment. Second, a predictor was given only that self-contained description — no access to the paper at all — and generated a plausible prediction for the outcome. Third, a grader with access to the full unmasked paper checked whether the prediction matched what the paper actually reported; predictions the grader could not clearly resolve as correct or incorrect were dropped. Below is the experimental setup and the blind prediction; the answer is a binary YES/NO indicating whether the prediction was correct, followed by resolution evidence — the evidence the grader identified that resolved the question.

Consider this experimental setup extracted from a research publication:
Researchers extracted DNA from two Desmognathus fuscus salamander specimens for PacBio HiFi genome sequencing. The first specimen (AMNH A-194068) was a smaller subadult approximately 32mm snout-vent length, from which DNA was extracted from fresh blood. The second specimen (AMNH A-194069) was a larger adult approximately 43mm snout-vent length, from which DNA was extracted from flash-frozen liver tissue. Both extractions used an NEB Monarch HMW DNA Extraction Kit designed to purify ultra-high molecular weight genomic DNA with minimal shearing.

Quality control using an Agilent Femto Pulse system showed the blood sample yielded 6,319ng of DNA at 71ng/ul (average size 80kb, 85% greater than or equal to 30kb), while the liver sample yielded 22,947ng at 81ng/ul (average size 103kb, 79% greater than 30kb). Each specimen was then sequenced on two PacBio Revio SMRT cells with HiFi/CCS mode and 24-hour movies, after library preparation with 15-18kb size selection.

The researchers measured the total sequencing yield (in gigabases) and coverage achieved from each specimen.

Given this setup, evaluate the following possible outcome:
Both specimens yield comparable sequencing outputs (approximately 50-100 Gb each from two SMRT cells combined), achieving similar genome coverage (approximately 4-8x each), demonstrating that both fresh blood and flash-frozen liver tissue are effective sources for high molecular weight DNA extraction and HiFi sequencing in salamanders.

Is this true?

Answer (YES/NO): NO